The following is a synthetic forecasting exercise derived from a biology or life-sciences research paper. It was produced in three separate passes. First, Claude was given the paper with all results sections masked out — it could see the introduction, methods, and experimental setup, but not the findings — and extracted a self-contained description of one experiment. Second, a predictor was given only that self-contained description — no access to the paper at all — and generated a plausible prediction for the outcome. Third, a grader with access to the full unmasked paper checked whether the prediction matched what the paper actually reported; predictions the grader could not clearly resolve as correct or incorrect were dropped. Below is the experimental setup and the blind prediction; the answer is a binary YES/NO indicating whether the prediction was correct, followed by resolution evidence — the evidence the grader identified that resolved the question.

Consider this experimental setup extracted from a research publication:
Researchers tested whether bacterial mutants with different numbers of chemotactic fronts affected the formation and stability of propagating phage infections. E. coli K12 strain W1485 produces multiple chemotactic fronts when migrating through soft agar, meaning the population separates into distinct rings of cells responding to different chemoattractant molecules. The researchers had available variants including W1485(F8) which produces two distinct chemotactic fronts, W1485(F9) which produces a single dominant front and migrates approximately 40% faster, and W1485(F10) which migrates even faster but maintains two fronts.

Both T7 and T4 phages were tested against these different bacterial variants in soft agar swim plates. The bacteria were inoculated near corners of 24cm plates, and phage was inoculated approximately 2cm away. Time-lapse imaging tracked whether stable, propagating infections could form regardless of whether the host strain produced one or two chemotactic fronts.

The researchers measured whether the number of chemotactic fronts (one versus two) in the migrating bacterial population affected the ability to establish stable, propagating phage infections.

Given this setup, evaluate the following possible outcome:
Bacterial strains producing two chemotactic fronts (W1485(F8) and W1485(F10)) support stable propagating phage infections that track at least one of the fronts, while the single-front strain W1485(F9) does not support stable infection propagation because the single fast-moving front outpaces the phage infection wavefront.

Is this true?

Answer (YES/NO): NO